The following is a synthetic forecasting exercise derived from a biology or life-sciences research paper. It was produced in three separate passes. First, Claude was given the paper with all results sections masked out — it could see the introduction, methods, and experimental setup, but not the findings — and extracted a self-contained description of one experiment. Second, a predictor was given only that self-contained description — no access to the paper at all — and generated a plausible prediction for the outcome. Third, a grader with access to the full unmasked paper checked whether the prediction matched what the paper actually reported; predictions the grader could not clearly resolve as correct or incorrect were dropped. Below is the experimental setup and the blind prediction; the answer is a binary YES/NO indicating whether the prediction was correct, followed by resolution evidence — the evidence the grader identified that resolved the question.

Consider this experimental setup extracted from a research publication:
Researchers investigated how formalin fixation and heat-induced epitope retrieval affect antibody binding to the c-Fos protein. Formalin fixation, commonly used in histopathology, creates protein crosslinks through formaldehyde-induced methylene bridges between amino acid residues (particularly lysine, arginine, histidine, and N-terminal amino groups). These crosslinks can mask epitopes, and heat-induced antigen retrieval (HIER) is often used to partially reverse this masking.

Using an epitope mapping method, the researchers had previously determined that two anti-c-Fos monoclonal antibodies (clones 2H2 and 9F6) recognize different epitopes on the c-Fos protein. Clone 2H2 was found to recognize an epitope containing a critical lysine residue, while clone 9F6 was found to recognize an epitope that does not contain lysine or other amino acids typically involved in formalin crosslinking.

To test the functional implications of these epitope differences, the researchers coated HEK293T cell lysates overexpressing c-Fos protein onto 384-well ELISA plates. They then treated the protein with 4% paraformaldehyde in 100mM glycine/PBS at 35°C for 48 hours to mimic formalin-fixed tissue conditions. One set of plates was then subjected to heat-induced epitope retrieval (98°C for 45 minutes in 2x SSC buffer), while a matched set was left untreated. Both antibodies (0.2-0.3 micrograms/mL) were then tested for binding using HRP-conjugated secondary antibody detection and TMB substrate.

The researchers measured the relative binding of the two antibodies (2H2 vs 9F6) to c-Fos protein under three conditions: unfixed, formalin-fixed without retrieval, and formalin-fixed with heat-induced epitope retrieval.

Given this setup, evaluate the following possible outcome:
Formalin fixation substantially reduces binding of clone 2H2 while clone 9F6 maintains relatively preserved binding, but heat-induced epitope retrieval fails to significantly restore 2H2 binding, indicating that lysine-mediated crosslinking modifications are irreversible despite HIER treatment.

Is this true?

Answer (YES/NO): NO